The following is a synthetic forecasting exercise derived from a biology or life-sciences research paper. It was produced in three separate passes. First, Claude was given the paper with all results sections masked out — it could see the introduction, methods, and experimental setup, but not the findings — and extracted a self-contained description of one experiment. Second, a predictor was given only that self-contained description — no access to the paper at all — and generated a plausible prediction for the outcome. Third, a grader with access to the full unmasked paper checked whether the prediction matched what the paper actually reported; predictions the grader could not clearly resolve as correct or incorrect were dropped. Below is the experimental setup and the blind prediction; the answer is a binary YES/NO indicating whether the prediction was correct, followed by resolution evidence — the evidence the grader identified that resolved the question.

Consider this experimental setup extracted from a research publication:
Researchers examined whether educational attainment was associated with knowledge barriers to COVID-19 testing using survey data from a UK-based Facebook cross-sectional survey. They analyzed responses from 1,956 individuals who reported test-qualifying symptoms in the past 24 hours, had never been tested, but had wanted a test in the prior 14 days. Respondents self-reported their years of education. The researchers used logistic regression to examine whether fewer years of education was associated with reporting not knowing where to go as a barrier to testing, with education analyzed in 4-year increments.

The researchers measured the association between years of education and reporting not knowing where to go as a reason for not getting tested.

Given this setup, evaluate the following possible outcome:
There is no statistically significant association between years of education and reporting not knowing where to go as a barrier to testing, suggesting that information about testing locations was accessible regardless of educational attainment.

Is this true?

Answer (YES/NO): NO